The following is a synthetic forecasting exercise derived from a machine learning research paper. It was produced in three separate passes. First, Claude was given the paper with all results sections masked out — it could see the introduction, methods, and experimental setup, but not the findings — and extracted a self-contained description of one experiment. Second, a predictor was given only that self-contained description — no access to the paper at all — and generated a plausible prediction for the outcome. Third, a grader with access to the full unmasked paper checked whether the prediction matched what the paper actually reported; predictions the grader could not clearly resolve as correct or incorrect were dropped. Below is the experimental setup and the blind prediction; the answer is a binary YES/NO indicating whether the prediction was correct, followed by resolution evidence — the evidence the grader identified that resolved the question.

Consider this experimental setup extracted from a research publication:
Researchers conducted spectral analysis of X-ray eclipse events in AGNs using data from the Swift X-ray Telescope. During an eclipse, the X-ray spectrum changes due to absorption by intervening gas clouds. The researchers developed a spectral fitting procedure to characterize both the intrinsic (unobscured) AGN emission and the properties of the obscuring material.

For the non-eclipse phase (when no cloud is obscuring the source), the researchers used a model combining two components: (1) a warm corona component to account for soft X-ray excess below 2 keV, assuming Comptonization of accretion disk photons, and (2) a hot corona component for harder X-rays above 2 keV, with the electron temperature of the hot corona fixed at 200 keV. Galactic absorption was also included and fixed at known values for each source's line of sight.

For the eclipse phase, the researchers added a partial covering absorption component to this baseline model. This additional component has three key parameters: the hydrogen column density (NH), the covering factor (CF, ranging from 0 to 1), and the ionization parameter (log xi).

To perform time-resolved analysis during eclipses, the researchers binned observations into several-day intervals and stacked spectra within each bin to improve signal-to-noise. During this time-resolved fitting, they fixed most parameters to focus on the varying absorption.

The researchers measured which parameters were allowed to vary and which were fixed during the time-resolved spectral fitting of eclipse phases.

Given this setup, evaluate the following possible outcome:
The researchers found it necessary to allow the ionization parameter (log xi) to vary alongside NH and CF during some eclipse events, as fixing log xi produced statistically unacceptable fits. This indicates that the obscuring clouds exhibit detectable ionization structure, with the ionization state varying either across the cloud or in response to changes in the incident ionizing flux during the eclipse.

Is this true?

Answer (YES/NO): NO